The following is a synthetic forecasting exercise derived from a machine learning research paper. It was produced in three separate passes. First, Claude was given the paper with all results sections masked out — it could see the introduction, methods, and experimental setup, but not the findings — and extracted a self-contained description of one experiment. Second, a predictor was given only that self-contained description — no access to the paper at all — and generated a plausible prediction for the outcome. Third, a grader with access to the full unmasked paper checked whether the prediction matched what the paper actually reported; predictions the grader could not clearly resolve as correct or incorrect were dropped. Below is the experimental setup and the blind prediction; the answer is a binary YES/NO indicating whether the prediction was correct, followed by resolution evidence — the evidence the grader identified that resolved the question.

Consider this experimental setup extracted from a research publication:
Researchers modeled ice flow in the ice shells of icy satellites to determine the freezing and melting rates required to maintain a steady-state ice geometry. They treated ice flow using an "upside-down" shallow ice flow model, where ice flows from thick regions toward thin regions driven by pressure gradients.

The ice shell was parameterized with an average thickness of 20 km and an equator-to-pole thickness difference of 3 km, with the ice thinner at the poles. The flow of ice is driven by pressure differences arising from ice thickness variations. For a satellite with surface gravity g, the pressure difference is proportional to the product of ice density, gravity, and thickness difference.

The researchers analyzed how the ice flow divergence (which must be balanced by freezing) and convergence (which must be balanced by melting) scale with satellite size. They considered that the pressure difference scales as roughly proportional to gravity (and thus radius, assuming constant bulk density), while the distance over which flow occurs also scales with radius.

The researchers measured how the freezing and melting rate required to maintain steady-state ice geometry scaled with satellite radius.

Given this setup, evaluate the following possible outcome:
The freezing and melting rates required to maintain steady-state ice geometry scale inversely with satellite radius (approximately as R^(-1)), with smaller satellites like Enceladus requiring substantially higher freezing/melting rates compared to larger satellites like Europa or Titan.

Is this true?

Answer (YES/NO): YES